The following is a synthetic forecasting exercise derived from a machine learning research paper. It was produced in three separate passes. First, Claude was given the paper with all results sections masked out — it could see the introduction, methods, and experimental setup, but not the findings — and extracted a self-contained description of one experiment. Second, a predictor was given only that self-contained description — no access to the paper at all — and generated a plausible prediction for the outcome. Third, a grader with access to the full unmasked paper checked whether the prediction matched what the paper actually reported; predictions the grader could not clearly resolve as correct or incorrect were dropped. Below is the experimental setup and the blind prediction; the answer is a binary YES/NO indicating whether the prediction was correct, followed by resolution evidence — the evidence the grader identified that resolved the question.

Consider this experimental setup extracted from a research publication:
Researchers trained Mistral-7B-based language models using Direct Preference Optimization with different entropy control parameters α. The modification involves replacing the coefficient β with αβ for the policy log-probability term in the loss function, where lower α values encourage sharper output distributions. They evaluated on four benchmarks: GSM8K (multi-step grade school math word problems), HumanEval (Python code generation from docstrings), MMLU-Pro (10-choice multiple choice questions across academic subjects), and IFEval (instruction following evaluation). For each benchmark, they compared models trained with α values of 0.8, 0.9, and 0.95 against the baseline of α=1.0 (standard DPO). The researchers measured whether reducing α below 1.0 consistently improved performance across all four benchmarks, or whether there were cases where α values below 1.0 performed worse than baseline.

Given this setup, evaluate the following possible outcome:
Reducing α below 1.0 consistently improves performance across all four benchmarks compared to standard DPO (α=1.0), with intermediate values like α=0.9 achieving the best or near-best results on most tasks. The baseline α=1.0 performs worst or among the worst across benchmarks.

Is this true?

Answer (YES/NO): NO